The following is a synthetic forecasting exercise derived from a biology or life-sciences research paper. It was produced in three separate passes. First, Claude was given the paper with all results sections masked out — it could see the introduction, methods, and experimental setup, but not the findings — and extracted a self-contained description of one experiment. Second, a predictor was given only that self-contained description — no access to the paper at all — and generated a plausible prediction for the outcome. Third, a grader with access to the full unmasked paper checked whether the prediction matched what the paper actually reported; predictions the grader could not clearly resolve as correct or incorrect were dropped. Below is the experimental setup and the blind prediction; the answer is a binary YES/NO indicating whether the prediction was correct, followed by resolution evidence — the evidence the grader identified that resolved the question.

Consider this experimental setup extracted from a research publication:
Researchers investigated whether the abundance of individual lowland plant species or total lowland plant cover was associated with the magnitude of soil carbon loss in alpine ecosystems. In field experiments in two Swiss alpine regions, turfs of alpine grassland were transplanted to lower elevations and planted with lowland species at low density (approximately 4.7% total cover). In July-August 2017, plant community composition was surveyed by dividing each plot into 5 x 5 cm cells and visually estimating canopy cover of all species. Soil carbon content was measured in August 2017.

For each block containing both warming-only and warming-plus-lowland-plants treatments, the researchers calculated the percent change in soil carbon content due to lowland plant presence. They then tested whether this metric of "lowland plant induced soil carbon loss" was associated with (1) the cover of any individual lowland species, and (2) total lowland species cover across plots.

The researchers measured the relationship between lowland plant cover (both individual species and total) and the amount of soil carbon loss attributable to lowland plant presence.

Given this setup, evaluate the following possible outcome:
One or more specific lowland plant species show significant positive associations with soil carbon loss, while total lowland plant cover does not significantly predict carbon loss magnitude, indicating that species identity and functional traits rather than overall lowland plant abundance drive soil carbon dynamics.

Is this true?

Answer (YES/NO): NO